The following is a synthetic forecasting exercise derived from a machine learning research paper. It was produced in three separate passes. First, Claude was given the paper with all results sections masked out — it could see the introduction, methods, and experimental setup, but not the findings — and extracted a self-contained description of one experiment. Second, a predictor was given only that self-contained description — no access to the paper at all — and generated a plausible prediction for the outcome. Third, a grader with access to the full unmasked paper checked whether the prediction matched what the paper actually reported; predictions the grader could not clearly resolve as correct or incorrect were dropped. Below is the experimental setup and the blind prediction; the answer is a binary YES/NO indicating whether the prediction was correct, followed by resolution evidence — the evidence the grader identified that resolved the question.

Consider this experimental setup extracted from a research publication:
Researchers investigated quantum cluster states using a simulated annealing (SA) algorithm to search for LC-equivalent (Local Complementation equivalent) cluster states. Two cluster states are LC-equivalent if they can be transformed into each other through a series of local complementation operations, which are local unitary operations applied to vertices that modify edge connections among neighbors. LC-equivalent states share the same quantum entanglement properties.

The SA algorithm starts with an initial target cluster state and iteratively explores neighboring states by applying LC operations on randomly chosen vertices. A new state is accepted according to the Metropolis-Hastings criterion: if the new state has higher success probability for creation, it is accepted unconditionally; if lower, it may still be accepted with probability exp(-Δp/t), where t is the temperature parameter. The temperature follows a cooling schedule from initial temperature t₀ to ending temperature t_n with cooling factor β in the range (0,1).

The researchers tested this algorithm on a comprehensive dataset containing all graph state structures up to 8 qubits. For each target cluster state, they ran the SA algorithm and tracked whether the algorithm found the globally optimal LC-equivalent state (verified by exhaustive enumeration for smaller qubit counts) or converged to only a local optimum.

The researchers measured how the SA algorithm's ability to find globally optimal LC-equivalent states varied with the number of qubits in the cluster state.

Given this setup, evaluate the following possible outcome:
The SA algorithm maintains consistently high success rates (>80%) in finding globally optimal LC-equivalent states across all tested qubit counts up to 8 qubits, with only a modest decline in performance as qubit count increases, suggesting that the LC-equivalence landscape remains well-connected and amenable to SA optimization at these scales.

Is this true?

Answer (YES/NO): NO